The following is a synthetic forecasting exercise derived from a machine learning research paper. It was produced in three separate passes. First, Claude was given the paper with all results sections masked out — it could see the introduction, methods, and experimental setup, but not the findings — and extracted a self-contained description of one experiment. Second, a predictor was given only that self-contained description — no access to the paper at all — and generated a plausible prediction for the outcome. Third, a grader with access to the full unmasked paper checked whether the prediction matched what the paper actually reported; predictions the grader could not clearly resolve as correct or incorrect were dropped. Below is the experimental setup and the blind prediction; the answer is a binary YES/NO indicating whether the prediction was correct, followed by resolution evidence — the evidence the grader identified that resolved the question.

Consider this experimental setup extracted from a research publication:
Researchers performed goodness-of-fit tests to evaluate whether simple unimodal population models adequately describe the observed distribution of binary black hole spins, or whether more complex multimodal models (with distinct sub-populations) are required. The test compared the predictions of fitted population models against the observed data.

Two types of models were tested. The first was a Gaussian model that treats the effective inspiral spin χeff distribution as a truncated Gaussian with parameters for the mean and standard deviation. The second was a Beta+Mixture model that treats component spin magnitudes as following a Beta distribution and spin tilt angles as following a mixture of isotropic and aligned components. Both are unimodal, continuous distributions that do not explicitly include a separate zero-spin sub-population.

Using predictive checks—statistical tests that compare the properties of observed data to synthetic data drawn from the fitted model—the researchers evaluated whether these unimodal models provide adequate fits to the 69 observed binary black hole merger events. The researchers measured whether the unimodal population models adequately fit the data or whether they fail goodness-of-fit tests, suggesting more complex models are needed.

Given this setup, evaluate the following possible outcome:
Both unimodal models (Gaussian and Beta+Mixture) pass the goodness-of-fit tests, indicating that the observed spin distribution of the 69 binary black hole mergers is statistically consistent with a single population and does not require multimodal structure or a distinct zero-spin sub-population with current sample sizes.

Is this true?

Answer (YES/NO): YES